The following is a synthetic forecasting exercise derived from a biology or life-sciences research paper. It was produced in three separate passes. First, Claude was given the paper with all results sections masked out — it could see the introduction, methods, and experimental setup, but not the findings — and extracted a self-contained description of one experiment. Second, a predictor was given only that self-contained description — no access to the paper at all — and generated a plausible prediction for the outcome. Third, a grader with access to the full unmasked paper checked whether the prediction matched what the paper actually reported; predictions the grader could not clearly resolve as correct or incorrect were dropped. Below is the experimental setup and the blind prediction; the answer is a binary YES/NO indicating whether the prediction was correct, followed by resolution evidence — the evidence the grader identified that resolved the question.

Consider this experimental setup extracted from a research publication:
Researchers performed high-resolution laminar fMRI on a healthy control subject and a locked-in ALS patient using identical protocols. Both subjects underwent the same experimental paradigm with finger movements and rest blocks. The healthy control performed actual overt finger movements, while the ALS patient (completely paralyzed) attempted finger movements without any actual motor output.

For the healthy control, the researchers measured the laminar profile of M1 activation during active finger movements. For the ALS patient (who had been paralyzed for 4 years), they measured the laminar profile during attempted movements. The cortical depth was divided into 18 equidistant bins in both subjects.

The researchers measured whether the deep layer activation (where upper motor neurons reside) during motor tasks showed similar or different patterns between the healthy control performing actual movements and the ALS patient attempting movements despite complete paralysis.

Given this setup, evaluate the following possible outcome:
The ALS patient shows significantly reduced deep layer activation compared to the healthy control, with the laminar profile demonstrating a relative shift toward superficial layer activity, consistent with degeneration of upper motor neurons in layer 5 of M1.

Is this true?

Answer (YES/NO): NO